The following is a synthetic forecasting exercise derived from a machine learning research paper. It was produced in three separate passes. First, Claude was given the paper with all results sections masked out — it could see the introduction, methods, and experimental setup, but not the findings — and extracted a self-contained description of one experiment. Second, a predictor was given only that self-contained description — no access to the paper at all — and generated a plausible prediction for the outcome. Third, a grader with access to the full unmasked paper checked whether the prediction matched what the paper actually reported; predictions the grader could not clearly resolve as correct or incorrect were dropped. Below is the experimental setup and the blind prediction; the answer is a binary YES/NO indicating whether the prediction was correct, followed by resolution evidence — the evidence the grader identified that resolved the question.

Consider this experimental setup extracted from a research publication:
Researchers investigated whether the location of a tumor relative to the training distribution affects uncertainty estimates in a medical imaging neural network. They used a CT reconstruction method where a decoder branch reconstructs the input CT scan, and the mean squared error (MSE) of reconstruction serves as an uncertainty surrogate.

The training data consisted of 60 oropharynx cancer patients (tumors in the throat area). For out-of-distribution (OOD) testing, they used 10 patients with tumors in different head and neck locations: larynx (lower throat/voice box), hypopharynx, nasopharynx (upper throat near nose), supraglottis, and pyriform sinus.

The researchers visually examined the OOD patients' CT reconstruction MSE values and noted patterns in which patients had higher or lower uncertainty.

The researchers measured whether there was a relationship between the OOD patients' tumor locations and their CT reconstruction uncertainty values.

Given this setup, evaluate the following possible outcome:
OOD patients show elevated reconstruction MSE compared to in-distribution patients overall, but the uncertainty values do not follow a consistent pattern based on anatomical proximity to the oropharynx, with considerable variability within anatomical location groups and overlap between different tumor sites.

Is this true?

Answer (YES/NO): NO